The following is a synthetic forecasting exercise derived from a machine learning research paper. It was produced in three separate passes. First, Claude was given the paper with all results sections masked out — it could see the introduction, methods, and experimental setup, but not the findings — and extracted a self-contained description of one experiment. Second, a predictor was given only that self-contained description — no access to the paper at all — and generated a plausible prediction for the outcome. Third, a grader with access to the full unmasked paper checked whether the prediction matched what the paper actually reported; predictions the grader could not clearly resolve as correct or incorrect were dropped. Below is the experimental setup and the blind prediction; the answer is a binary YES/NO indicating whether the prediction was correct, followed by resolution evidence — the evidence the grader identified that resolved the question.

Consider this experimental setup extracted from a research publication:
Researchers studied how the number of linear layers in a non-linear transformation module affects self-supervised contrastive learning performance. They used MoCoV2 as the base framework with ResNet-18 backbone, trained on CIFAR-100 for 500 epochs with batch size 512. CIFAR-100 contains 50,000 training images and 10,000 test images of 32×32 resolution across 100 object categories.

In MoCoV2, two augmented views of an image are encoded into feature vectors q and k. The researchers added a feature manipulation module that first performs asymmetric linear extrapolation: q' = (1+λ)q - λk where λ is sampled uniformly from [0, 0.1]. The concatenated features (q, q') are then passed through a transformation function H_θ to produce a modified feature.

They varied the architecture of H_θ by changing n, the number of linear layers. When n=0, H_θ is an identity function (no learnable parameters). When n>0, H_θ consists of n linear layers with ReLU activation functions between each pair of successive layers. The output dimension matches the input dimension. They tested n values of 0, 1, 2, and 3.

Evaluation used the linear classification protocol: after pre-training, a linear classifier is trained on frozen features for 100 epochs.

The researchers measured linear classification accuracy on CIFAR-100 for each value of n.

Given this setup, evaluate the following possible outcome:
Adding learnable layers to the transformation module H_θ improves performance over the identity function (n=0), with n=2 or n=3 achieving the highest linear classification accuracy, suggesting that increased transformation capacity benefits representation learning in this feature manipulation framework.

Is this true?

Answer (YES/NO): YES